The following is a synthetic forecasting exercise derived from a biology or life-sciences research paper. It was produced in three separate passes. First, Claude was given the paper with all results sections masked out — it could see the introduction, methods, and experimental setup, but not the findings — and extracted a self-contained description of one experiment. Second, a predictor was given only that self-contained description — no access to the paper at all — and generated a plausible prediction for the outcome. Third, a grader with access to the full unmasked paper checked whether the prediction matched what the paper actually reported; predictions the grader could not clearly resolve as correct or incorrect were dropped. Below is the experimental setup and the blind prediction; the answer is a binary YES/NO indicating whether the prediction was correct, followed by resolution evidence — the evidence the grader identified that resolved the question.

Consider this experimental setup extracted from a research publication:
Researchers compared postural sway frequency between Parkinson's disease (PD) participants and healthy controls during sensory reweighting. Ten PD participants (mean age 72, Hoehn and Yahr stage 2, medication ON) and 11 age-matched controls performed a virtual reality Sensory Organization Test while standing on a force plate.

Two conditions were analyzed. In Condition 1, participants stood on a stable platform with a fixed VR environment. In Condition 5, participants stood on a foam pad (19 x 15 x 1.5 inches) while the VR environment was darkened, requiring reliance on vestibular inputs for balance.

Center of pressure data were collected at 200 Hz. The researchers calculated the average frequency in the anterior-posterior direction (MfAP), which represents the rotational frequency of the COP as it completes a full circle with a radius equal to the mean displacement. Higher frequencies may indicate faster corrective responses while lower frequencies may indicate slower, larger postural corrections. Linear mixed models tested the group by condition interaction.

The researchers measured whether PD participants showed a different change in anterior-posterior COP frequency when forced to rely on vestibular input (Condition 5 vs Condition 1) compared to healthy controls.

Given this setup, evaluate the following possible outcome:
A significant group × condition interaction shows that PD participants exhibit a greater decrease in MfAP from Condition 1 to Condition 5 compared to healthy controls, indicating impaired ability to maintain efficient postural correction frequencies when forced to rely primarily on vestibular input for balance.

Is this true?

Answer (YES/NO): NO